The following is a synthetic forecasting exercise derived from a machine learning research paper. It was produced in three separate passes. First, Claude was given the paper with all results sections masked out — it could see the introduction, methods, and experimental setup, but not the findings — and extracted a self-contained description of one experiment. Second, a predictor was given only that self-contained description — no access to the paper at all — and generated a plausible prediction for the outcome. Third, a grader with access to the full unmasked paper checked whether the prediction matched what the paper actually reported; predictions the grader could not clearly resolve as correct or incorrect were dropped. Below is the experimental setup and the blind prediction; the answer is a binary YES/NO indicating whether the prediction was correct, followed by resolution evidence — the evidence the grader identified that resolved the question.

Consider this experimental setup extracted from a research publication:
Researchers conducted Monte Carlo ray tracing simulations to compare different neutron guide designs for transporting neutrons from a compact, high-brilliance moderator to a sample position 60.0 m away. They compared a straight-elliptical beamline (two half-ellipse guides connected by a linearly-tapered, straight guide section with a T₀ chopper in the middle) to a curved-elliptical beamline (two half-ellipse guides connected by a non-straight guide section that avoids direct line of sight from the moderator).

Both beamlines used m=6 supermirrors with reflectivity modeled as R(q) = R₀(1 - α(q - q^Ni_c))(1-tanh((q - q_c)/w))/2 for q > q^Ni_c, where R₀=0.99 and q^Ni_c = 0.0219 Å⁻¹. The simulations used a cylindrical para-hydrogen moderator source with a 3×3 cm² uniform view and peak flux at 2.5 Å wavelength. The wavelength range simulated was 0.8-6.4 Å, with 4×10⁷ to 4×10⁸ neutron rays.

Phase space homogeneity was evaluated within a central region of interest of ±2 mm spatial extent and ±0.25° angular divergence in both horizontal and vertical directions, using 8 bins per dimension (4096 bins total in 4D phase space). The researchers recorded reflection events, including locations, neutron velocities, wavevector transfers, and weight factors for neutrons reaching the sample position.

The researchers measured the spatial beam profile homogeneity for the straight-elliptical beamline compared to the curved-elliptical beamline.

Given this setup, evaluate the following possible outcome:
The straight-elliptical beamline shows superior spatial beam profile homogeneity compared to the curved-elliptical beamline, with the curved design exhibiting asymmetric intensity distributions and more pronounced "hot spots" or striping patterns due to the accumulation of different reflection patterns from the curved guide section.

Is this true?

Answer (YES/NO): YES